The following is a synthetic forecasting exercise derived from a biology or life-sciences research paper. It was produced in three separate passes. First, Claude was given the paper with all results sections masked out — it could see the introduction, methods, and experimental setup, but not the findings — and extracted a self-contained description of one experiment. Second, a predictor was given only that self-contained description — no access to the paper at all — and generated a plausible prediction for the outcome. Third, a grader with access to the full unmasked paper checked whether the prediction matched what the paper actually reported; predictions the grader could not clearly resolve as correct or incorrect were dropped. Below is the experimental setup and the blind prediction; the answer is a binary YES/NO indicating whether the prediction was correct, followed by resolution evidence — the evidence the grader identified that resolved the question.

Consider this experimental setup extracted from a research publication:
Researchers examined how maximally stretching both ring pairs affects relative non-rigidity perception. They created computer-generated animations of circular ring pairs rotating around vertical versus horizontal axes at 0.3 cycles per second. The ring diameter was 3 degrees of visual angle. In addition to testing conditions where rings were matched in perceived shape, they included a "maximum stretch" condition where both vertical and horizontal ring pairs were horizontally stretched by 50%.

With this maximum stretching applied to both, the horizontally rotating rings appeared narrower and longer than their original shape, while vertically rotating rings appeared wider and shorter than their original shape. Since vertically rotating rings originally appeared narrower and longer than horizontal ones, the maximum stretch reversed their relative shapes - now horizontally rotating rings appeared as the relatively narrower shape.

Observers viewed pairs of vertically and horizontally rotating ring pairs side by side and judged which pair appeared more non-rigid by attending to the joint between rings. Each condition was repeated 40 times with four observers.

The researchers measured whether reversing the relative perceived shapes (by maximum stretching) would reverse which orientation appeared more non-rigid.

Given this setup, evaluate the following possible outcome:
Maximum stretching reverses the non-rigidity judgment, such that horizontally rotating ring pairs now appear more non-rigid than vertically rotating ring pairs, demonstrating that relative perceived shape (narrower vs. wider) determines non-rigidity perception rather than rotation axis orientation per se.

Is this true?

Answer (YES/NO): NO